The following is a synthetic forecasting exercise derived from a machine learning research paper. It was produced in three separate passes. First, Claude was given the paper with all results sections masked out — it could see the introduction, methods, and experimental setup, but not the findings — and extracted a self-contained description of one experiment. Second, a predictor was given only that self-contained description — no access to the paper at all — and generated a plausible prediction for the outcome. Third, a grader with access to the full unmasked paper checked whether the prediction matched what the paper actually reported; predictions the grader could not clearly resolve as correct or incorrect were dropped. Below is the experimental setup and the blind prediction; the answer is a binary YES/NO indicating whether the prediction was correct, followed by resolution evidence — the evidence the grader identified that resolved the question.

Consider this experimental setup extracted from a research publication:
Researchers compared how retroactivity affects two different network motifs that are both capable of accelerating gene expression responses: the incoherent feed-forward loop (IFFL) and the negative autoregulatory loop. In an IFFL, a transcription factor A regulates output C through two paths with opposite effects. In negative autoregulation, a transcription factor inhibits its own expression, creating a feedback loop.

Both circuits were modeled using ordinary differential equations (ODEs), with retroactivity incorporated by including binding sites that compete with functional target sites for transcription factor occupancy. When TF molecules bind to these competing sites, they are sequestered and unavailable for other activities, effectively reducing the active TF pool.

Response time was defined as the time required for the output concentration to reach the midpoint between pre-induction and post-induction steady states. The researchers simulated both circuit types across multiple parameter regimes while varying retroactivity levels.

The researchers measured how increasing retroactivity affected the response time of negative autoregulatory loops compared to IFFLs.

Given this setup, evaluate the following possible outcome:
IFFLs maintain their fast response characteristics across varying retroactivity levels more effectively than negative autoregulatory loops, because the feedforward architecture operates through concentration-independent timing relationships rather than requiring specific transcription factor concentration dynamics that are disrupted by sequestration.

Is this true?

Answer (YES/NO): NO